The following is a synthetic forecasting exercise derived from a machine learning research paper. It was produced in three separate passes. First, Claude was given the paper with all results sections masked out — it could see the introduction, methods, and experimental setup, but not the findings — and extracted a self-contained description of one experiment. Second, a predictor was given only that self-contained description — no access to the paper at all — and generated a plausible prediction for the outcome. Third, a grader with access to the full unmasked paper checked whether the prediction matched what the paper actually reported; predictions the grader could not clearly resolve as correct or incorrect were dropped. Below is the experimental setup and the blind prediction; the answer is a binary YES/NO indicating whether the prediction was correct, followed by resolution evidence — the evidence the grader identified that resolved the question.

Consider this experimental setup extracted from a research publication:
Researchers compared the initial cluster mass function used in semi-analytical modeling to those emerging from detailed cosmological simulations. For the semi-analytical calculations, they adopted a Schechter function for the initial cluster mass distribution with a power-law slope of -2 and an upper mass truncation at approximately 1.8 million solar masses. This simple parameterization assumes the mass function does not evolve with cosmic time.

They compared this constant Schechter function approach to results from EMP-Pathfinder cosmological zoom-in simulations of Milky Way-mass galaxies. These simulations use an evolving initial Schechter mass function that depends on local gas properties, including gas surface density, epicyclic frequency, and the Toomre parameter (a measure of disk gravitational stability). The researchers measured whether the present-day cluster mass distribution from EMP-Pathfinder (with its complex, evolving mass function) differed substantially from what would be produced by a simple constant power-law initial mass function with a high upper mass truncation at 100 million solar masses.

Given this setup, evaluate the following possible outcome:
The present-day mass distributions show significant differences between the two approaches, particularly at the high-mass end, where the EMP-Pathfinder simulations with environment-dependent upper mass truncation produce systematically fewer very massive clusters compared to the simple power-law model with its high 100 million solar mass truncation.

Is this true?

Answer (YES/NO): NO